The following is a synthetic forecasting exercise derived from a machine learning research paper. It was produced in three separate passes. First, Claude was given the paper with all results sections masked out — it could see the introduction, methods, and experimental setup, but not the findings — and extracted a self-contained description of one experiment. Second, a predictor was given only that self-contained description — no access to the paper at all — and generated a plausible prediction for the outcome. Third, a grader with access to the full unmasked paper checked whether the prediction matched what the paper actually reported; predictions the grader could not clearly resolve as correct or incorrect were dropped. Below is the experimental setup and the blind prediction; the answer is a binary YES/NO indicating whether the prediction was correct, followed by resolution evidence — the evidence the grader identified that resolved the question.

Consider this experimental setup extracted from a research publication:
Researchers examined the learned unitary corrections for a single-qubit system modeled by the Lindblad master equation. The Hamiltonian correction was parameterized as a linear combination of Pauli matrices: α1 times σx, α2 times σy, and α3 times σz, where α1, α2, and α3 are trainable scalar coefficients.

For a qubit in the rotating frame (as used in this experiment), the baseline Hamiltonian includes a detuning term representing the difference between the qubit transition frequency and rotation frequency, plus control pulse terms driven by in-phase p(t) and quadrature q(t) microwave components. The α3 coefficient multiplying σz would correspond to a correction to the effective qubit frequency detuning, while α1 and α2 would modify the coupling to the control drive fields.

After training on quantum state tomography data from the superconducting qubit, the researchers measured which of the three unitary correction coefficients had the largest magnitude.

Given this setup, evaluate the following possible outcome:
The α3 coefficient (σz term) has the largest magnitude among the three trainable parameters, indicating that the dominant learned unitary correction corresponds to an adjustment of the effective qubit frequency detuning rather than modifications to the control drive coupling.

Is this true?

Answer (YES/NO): YES